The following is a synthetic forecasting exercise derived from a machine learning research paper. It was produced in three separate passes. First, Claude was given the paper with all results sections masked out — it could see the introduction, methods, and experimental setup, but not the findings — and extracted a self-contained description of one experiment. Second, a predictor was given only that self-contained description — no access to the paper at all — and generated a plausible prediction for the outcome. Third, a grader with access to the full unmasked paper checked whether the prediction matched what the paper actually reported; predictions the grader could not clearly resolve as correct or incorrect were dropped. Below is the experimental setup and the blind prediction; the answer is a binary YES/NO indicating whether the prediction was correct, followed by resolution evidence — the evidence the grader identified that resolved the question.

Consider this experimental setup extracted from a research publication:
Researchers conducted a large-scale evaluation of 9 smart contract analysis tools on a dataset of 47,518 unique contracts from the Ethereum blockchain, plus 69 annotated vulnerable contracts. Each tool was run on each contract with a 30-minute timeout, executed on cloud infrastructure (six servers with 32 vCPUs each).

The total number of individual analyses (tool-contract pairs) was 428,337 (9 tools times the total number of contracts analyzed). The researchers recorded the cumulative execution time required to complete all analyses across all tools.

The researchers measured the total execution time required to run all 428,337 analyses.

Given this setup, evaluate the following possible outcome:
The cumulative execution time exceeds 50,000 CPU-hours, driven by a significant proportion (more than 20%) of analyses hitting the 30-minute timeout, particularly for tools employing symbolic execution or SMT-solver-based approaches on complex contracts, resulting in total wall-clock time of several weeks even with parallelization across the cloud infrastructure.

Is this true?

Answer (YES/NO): NO